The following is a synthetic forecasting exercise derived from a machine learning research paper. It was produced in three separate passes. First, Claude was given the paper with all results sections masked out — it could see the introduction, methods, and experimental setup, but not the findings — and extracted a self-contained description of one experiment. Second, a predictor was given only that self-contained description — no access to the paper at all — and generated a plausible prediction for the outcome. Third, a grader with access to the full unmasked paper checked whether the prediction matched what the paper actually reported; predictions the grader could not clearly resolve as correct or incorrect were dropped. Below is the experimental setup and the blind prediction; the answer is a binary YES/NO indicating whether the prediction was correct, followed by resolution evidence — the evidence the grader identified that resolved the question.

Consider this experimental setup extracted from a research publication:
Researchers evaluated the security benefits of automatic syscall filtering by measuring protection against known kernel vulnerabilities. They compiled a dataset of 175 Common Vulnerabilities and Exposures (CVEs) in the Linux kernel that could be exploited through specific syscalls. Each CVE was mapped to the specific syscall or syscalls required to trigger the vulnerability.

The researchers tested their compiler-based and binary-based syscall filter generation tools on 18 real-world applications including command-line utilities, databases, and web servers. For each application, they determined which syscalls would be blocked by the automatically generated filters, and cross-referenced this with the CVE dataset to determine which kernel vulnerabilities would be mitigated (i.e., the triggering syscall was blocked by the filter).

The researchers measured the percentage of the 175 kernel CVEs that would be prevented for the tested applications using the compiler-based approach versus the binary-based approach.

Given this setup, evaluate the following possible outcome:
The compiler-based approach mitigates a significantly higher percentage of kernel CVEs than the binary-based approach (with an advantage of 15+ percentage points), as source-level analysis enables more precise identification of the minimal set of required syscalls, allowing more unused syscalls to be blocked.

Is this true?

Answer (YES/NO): NO